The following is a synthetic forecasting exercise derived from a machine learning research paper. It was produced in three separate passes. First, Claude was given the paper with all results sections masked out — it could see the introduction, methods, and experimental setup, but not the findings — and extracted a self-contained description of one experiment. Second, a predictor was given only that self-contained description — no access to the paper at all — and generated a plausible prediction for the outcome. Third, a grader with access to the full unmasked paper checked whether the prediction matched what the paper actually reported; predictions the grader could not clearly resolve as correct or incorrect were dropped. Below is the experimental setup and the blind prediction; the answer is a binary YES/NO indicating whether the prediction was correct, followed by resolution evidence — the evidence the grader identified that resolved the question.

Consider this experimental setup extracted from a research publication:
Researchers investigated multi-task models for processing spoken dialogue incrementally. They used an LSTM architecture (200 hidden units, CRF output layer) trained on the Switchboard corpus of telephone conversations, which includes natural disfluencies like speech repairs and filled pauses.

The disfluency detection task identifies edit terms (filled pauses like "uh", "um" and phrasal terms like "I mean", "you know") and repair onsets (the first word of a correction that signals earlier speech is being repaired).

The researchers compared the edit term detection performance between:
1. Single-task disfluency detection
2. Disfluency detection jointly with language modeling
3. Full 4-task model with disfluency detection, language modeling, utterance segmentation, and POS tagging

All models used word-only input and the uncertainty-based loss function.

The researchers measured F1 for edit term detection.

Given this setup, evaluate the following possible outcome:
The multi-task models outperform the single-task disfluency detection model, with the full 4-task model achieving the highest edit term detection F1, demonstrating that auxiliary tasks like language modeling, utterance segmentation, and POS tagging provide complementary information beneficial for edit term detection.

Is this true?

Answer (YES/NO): NO